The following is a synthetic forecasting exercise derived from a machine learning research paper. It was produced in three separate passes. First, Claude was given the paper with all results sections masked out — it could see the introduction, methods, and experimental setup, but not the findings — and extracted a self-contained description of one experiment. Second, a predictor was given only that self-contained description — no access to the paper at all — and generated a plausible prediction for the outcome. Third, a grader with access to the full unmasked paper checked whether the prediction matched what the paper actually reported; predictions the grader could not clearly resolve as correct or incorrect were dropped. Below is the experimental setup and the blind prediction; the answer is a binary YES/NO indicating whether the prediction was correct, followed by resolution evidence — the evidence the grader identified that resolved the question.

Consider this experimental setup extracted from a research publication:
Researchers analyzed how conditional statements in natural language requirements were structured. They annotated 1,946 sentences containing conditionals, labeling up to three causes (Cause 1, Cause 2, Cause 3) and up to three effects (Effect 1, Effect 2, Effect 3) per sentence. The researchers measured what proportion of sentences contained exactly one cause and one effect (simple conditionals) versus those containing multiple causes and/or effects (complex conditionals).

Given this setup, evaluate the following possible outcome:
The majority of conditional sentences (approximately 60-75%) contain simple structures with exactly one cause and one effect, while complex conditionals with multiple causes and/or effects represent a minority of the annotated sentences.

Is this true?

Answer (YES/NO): YES